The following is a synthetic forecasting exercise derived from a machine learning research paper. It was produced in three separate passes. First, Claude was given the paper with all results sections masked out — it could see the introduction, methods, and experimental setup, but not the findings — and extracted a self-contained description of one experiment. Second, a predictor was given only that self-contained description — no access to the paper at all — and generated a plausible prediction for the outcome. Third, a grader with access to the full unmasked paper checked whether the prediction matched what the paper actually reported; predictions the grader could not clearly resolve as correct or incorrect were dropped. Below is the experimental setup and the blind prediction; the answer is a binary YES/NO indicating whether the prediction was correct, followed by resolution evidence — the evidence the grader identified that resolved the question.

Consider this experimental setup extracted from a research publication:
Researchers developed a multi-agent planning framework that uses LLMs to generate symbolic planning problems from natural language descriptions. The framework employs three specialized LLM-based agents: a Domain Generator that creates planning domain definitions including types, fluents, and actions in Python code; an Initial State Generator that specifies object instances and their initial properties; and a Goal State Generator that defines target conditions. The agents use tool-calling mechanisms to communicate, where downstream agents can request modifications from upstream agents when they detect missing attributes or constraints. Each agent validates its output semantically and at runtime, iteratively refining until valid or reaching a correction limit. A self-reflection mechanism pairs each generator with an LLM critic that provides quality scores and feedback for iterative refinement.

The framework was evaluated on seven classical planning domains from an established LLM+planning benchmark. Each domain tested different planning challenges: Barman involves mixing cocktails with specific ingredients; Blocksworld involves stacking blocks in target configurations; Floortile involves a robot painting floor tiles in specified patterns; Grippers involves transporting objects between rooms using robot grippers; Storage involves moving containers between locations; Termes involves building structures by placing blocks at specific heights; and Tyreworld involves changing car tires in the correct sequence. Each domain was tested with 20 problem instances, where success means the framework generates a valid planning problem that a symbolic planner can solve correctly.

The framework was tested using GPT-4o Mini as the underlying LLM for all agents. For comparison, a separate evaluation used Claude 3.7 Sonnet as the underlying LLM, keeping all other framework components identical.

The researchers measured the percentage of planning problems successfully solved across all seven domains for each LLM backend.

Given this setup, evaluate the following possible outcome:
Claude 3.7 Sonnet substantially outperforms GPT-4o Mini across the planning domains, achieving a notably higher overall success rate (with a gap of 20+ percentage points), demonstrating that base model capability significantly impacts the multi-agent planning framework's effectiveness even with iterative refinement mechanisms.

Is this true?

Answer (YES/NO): YES